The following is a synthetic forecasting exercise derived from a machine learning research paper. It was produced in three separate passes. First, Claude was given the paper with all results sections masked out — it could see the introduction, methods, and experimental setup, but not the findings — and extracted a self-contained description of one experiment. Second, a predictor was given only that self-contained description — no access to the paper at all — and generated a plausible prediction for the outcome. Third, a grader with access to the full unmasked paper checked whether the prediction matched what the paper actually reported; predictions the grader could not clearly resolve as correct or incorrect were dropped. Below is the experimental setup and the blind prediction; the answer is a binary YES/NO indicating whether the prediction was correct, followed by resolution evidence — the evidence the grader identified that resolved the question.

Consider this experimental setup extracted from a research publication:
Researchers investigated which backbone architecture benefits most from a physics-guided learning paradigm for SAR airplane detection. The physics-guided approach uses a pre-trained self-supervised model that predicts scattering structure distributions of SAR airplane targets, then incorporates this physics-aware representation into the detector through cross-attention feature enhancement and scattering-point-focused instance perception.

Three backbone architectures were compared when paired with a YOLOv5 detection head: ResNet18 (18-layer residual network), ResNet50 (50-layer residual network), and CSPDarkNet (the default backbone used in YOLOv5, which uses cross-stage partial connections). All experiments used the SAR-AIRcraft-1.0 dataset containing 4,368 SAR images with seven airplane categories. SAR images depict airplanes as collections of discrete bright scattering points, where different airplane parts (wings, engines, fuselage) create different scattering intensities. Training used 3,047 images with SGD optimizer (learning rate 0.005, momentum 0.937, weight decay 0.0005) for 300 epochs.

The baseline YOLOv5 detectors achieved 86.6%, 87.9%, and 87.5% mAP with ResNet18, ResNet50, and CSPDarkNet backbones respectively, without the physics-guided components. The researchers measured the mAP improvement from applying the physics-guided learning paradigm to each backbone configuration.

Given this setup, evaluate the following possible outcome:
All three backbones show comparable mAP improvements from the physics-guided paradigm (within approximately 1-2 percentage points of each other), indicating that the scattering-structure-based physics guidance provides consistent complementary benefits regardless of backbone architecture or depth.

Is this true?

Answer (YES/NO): NO